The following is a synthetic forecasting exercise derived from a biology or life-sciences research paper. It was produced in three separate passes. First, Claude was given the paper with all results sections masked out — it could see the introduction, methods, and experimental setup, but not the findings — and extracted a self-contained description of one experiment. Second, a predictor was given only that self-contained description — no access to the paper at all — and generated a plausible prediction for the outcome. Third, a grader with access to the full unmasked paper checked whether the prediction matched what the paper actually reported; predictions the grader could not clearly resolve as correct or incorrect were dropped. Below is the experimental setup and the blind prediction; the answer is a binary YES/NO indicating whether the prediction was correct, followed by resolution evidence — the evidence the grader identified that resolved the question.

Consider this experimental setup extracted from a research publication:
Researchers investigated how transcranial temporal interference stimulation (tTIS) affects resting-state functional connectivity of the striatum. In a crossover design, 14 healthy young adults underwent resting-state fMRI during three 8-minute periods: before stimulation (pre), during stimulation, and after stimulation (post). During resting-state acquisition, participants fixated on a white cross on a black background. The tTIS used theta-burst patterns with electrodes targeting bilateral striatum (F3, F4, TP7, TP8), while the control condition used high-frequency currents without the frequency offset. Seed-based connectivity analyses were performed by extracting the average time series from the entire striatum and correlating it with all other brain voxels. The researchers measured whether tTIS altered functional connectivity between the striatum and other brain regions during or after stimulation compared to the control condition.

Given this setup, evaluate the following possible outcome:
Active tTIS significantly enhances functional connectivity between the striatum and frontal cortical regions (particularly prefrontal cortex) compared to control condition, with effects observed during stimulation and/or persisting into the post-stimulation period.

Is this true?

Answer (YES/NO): NO